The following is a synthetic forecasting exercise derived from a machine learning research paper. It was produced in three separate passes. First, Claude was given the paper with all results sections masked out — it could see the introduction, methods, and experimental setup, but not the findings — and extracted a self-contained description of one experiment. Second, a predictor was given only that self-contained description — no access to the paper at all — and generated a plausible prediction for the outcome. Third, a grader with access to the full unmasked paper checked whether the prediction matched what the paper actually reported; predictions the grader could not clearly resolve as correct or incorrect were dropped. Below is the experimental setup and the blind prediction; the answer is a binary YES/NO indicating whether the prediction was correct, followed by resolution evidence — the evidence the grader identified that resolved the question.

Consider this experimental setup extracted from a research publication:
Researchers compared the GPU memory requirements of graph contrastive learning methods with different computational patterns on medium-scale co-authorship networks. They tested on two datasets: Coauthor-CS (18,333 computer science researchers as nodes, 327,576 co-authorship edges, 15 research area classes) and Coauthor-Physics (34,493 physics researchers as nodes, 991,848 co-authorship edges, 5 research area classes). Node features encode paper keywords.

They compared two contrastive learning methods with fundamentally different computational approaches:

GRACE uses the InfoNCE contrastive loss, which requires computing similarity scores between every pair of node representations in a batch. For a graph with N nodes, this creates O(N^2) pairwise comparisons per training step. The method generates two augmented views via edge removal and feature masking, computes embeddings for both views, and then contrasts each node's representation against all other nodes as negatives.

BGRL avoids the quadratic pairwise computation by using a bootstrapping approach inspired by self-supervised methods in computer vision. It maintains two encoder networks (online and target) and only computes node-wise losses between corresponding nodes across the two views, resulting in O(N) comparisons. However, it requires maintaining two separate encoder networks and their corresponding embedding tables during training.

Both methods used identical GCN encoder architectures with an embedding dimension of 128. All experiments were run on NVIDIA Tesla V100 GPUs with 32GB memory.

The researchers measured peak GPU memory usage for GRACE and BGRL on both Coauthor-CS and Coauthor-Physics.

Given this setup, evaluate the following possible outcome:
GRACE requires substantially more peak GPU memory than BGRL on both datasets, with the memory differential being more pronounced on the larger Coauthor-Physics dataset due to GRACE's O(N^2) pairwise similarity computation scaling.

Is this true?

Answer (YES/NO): YES